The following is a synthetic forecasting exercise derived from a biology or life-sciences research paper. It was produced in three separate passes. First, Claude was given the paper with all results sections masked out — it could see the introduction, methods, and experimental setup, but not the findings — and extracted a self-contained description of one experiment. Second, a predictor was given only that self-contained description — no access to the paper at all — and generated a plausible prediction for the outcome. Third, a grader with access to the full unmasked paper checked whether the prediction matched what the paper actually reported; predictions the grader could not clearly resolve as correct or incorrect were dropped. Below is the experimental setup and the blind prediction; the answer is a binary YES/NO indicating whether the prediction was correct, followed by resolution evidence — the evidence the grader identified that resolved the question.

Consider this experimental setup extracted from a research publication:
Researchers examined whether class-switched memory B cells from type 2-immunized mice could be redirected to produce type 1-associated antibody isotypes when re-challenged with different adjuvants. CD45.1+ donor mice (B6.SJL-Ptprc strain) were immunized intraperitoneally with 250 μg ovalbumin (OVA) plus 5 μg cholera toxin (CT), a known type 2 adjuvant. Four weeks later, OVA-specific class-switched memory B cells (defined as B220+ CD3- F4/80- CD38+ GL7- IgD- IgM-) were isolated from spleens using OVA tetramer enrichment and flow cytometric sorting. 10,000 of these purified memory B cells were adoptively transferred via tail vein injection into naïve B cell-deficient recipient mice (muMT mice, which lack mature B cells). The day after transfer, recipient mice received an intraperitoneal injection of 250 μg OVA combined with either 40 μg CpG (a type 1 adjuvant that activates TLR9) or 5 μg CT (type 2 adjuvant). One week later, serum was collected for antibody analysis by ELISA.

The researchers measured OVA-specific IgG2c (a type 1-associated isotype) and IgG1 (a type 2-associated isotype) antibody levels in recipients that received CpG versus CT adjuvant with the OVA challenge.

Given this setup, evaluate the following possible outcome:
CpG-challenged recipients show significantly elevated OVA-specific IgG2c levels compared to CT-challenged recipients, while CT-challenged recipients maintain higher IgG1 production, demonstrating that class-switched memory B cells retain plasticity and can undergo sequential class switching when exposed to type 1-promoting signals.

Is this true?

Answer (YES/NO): YES